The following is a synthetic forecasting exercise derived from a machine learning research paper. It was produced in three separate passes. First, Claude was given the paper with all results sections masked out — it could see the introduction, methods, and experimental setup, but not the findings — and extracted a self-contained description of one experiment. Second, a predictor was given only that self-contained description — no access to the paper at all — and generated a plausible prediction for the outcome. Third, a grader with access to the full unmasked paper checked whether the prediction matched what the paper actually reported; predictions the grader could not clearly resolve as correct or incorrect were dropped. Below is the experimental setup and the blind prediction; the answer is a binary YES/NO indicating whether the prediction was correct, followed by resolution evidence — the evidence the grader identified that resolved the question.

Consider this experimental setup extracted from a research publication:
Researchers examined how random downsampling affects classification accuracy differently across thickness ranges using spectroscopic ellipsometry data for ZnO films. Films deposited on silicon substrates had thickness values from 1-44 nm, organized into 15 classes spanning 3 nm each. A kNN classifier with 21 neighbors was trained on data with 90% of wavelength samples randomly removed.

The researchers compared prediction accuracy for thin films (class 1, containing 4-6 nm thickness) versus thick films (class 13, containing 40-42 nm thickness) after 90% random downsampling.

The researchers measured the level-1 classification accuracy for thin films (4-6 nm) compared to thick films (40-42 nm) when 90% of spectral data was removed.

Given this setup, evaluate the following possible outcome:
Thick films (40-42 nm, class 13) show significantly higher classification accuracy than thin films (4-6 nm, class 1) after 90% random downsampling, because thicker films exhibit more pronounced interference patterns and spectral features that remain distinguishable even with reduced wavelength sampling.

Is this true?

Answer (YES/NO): NO